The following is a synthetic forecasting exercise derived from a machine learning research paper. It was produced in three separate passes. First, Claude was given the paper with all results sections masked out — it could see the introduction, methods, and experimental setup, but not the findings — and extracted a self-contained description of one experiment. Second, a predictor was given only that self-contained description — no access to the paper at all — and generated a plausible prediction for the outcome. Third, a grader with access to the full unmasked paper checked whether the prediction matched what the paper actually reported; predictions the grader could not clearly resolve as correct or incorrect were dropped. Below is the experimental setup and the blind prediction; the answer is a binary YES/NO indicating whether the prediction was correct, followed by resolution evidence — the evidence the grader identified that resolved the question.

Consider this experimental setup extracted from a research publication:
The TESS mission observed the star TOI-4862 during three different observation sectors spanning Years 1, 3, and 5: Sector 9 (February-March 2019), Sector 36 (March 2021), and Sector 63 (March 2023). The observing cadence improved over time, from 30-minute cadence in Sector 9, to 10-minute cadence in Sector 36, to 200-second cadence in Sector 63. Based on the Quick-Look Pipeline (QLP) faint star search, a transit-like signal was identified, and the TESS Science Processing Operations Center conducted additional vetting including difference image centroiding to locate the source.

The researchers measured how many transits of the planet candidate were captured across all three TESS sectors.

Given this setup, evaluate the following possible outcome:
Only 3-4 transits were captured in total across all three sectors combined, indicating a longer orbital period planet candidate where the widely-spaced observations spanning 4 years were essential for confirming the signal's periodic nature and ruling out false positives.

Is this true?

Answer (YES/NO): NO